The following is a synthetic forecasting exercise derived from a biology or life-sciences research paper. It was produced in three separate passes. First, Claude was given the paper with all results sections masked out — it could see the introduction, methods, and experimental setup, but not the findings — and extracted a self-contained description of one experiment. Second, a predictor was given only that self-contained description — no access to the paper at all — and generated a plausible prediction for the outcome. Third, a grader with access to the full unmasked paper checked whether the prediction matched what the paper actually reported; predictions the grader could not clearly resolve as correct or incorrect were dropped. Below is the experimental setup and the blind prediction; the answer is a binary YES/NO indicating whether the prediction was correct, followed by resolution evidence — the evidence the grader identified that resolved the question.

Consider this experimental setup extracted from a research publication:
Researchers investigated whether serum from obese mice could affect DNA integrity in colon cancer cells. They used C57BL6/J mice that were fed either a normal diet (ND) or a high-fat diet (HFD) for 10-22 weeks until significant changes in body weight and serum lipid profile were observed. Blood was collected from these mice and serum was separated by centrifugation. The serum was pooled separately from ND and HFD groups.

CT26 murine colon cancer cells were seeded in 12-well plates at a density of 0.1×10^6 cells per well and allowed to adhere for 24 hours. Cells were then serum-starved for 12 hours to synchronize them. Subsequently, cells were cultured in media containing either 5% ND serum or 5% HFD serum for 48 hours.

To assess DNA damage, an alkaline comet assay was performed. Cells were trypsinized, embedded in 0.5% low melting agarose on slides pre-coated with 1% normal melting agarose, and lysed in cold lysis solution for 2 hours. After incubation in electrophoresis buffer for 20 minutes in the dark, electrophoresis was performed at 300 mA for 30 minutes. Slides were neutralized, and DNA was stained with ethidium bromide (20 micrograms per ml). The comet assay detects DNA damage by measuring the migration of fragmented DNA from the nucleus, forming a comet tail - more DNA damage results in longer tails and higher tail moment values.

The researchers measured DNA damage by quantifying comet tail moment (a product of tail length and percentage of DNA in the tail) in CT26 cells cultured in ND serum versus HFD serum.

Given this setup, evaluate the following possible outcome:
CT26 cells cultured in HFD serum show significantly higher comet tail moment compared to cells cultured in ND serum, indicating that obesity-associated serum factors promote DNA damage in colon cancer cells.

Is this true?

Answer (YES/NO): YES